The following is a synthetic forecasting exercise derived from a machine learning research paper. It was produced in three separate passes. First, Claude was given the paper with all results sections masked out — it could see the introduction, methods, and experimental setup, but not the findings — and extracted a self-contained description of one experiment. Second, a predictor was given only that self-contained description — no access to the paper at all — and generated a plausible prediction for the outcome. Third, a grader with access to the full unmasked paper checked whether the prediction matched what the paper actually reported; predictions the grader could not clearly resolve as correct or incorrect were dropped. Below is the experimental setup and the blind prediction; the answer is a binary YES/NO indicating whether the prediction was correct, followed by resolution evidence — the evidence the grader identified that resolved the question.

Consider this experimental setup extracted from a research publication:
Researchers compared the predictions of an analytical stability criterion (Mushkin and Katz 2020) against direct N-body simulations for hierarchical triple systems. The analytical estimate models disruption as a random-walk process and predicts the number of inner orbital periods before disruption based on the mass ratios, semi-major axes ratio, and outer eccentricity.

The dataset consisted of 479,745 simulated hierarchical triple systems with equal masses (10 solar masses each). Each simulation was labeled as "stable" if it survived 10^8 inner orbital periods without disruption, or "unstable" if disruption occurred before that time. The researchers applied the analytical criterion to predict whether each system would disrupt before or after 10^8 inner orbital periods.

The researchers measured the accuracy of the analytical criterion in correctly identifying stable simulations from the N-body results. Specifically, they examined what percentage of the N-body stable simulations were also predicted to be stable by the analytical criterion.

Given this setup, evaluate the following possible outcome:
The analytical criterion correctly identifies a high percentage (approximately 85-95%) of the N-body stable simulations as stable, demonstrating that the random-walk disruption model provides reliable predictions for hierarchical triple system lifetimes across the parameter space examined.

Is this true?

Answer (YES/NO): NO